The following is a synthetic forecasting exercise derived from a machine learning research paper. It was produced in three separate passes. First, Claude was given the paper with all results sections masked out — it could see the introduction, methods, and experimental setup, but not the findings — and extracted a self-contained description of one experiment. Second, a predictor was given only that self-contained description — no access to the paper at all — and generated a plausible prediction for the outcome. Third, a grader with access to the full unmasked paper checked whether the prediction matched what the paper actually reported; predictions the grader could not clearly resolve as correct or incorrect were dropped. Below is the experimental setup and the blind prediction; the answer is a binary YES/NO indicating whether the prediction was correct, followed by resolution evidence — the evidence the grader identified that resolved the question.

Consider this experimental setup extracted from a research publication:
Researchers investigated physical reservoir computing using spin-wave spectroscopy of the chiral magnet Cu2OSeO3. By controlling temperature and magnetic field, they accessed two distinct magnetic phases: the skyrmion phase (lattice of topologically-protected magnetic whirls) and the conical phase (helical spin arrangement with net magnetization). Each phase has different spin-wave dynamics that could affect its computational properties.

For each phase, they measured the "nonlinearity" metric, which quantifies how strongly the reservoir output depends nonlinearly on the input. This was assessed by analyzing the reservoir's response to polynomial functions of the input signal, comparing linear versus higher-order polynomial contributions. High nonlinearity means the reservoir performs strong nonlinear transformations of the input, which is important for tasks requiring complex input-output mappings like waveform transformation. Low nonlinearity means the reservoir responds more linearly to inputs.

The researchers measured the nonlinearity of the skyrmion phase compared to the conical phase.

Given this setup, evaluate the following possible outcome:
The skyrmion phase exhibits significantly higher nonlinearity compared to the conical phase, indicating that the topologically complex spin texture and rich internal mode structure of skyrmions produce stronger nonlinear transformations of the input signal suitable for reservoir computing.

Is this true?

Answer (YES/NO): NO